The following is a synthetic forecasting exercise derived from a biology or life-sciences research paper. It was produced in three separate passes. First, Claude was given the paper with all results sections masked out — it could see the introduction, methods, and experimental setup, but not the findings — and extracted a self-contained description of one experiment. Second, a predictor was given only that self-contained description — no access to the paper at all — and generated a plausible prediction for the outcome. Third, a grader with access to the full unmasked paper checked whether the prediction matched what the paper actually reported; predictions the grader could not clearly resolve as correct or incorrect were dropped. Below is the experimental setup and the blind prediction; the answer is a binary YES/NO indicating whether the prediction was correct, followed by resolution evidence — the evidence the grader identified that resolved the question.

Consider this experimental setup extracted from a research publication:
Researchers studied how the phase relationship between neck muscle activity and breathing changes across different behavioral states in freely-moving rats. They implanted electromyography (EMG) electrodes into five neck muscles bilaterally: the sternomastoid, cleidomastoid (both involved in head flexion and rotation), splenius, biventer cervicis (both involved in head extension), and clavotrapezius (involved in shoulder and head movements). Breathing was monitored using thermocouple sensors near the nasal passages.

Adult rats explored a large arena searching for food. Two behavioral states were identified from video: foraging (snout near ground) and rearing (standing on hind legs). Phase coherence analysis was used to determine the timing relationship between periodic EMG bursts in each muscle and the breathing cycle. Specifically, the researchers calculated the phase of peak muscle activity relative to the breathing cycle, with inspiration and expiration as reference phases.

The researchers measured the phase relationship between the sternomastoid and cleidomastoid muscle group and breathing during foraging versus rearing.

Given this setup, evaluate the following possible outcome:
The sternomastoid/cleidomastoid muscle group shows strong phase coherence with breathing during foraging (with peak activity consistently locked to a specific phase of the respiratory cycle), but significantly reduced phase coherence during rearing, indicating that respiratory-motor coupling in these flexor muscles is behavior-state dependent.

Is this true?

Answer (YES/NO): NO